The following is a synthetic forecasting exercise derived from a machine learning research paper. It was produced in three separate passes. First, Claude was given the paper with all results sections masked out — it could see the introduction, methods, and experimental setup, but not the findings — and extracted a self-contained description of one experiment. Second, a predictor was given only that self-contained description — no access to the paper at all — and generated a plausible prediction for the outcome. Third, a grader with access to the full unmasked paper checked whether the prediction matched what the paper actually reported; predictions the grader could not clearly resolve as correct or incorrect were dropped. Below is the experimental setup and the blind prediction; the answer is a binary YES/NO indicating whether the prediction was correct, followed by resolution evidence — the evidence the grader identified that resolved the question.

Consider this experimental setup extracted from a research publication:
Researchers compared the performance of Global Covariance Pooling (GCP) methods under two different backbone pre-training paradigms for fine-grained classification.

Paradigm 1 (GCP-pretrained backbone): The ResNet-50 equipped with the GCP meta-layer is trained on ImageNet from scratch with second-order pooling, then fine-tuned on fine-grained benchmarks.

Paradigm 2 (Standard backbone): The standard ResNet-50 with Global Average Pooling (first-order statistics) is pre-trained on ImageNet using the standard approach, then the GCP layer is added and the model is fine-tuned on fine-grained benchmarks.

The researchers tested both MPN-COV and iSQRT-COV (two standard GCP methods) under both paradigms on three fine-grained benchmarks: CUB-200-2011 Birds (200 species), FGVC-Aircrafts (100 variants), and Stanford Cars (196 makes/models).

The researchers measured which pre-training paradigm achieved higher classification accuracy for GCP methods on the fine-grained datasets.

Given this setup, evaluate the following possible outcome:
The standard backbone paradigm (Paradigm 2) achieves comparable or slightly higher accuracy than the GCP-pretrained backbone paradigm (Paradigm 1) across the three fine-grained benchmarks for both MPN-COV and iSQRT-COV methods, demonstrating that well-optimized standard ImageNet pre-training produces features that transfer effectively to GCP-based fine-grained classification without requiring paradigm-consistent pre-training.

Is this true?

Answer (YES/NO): NO